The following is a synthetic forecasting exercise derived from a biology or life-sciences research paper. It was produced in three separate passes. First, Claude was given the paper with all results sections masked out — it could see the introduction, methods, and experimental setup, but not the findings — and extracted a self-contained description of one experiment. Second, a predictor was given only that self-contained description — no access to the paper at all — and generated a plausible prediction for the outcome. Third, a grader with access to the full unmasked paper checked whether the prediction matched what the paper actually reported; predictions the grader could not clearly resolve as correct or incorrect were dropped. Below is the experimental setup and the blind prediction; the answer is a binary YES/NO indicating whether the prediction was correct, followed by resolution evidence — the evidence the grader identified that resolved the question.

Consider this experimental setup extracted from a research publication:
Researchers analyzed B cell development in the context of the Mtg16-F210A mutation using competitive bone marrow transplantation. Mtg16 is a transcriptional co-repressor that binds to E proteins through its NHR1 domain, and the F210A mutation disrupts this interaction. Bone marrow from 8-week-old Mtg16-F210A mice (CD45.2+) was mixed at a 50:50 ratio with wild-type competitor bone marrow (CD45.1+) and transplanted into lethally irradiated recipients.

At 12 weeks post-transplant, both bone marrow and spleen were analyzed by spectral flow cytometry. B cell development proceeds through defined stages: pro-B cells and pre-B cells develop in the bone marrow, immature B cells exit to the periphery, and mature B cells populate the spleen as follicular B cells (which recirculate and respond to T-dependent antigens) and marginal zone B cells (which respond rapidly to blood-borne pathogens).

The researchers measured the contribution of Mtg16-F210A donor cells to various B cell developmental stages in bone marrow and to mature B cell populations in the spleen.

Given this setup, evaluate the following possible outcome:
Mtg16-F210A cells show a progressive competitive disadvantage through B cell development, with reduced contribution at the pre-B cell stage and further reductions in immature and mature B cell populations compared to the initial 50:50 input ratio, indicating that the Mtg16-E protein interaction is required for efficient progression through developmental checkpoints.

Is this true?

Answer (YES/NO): NO